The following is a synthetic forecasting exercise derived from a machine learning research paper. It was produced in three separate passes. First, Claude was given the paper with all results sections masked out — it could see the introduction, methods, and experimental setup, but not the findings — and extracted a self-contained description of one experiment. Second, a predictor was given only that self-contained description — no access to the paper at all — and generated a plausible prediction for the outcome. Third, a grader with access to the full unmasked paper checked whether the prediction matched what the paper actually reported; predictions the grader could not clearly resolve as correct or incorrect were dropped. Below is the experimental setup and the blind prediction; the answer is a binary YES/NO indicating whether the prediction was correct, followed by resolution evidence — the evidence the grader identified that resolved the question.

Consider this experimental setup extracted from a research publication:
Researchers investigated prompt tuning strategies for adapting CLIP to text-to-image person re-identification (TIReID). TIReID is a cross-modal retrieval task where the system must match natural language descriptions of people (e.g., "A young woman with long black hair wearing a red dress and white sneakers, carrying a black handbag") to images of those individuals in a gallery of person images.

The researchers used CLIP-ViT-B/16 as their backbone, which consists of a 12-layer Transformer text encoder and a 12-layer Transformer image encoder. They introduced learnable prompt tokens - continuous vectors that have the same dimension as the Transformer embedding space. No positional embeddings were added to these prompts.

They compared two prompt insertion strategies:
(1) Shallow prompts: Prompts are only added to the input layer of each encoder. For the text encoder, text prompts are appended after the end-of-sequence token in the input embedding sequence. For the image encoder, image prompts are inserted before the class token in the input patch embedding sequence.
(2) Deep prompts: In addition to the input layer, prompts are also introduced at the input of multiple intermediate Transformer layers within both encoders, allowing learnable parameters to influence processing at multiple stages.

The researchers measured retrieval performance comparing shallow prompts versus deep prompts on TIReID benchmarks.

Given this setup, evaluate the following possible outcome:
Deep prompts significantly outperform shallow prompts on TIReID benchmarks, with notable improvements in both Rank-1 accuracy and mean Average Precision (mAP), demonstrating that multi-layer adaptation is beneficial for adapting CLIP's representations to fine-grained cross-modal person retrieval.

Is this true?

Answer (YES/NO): NO